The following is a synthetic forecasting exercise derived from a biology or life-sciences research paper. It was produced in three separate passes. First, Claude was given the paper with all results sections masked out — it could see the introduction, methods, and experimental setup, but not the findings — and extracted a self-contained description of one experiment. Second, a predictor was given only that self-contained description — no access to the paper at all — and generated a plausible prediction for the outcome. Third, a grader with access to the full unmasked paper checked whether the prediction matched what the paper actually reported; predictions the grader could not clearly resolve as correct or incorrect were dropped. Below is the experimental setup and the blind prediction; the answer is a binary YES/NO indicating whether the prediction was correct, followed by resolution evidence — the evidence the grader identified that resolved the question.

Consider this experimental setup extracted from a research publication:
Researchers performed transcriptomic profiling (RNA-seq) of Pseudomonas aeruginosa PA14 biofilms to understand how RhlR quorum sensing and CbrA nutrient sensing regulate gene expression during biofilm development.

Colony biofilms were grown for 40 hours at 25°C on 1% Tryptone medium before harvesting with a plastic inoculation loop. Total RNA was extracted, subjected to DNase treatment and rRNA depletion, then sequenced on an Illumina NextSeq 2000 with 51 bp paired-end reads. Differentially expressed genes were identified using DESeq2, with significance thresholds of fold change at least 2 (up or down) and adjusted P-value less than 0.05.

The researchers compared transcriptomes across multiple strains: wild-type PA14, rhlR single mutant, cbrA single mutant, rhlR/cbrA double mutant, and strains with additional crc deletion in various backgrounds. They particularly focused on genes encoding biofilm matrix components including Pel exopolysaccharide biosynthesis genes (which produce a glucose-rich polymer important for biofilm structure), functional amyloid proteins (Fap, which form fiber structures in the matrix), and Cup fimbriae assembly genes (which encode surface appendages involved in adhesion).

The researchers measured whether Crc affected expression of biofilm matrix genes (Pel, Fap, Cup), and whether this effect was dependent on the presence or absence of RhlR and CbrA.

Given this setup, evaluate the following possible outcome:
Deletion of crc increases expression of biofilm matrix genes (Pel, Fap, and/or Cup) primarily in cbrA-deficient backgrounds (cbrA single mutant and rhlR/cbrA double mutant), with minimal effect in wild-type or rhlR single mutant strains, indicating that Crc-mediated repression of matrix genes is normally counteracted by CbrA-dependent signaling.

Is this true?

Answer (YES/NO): NO